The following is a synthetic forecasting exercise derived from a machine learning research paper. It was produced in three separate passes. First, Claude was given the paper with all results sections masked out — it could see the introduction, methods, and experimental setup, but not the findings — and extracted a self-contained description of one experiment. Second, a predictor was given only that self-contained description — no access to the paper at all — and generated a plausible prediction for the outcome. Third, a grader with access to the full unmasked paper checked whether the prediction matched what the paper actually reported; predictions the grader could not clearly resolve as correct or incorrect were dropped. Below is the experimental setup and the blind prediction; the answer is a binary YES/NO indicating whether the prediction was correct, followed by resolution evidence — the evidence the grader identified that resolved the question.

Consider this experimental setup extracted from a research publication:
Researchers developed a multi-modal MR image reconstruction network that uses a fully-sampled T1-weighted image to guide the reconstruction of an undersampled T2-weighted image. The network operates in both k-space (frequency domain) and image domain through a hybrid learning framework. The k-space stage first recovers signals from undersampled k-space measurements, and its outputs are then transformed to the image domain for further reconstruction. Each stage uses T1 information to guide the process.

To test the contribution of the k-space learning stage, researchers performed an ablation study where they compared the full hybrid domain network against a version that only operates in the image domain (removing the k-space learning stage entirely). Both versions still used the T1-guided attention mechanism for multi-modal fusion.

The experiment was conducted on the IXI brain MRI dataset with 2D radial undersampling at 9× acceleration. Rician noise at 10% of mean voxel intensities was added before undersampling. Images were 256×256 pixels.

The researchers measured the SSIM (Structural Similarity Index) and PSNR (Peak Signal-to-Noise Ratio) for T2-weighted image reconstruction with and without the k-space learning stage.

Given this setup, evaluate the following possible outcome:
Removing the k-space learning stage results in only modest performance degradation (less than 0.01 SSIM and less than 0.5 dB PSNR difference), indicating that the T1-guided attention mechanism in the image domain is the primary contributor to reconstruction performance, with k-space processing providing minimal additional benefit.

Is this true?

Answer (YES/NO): NO